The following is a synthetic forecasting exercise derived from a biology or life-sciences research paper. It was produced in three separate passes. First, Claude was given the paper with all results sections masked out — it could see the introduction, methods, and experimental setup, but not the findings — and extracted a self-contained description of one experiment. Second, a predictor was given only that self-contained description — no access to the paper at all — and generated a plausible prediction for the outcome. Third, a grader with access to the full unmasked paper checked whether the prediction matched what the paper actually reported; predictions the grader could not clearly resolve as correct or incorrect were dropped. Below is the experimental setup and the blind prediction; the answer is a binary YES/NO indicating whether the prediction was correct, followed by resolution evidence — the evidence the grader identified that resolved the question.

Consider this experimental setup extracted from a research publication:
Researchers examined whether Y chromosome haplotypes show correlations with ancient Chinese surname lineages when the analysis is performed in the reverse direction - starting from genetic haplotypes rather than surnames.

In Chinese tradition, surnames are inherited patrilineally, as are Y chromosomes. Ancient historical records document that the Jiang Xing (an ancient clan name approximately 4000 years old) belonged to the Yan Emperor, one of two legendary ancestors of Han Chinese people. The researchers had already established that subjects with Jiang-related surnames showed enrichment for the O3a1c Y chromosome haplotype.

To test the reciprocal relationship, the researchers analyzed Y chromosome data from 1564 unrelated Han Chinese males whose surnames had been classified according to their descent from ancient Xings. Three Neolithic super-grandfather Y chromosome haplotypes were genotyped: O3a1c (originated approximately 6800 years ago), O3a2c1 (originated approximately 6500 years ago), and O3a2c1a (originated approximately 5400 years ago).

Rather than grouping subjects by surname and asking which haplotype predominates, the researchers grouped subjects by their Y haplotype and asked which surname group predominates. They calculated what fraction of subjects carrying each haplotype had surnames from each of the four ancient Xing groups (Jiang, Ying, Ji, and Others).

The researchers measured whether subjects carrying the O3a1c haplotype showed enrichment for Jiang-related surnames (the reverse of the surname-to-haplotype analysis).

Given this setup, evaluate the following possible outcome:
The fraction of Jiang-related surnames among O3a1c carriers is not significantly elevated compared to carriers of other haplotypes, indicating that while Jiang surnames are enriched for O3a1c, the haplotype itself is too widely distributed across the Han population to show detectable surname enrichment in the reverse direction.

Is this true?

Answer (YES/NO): NO